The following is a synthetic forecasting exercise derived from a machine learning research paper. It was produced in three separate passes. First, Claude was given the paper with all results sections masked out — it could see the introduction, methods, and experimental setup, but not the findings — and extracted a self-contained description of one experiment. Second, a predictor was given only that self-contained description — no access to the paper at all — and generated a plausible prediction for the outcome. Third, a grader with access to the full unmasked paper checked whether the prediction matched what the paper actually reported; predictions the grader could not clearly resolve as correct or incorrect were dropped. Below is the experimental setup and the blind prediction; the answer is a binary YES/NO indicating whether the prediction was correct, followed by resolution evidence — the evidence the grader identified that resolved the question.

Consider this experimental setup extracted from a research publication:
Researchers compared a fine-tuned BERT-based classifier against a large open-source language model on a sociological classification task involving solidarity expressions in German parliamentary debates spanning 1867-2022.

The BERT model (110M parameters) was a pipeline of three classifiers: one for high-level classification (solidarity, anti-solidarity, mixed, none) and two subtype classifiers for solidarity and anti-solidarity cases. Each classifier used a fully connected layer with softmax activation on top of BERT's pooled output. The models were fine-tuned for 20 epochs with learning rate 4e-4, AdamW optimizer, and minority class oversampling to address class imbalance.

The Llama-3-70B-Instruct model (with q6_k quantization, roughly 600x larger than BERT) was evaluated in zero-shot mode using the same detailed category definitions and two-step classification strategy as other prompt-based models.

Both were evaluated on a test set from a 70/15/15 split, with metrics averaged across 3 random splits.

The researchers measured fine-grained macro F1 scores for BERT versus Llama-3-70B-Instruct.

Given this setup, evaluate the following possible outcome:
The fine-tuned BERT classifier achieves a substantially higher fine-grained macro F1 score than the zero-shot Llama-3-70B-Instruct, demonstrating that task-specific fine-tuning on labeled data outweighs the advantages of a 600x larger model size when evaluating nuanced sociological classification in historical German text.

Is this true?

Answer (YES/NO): NO